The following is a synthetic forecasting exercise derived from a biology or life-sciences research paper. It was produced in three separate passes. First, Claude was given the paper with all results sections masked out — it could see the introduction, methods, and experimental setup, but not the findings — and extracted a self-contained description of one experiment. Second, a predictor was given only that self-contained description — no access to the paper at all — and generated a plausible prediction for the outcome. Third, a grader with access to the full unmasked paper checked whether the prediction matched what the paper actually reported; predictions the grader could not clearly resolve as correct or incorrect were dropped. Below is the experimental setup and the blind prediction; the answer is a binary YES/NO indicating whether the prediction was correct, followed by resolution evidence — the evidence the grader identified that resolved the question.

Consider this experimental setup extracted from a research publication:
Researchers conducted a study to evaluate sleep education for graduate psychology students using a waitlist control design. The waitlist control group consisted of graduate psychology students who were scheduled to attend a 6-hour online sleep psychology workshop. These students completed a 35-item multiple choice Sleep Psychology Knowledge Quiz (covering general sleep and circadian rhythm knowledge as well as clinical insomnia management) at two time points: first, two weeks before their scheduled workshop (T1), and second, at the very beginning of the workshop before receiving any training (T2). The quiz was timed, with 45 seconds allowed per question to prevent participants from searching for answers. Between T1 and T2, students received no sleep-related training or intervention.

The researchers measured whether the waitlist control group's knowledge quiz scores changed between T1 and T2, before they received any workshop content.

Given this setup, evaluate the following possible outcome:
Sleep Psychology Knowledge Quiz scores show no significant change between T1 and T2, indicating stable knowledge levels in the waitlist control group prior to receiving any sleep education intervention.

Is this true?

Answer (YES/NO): YES